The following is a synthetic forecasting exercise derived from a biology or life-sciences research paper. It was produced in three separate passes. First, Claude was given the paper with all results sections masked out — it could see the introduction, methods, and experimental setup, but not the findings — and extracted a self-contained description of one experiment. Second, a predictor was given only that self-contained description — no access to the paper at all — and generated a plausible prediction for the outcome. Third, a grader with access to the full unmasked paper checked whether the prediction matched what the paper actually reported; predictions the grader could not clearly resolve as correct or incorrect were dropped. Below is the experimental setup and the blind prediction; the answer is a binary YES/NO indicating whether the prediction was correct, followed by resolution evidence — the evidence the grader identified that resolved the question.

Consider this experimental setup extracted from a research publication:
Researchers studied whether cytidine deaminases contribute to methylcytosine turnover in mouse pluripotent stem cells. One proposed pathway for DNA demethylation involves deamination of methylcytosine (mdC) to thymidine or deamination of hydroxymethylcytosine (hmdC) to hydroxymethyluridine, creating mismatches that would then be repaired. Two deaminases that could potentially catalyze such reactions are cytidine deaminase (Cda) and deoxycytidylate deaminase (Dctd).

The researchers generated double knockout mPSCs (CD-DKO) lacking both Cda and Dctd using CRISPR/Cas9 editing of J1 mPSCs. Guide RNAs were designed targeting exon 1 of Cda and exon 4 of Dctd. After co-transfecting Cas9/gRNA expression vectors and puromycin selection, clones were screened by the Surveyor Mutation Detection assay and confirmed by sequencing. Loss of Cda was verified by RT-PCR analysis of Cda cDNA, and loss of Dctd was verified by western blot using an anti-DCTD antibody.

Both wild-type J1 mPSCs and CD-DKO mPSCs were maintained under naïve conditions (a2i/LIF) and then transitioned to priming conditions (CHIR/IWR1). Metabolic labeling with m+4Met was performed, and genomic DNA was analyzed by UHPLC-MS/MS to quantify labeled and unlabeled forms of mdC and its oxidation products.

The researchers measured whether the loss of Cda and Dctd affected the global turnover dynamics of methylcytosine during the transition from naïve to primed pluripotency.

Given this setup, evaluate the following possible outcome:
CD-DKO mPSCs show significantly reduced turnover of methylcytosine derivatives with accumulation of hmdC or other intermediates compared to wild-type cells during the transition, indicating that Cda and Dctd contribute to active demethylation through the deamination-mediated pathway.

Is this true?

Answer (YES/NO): NO